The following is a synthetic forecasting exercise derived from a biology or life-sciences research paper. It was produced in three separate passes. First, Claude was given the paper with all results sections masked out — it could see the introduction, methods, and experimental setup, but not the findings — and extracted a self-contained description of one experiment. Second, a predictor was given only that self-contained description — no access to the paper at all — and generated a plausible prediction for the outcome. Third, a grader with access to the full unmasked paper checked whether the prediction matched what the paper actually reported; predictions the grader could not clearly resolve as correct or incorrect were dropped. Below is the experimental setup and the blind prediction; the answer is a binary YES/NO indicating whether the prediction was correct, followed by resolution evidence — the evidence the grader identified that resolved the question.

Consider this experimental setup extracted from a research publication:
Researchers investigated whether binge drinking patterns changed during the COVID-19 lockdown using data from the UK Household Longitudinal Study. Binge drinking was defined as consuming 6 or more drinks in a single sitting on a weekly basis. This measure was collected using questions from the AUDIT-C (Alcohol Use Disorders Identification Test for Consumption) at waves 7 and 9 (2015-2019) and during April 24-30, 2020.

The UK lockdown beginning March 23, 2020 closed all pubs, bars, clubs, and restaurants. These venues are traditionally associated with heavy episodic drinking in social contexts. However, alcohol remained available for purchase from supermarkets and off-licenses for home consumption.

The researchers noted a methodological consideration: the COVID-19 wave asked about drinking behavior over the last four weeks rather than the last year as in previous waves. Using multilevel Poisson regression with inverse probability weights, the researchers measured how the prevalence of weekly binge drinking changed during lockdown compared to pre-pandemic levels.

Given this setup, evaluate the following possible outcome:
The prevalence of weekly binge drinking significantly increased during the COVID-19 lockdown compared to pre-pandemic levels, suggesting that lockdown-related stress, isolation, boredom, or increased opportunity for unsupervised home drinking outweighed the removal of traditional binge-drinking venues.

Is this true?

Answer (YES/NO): YES